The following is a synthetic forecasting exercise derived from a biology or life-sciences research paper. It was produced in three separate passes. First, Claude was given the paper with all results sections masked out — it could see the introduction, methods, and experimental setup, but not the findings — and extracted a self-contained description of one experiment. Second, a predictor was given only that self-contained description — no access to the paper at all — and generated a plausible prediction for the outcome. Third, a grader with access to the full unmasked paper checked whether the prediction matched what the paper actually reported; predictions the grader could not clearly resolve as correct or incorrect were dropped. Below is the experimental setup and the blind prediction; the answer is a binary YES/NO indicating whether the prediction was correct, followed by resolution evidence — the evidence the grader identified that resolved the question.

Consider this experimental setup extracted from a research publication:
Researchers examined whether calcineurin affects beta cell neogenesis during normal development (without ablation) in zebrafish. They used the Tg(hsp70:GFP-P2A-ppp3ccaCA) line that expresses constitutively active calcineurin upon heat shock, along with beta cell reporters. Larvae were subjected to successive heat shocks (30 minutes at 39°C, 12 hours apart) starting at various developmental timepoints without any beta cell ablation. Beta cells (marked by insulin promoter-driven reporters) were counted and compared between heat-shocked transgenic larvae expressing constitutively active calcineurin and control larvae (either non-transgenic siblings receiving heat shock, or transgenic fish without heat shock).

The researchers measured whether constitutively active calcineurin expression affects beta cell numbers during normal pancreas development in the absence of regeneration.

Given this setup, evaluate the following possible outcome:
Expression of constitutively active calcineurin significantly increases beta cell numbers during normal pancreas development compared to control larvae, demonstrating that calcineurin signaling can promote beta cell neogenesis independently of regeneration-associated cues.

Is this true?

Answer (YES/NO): NO